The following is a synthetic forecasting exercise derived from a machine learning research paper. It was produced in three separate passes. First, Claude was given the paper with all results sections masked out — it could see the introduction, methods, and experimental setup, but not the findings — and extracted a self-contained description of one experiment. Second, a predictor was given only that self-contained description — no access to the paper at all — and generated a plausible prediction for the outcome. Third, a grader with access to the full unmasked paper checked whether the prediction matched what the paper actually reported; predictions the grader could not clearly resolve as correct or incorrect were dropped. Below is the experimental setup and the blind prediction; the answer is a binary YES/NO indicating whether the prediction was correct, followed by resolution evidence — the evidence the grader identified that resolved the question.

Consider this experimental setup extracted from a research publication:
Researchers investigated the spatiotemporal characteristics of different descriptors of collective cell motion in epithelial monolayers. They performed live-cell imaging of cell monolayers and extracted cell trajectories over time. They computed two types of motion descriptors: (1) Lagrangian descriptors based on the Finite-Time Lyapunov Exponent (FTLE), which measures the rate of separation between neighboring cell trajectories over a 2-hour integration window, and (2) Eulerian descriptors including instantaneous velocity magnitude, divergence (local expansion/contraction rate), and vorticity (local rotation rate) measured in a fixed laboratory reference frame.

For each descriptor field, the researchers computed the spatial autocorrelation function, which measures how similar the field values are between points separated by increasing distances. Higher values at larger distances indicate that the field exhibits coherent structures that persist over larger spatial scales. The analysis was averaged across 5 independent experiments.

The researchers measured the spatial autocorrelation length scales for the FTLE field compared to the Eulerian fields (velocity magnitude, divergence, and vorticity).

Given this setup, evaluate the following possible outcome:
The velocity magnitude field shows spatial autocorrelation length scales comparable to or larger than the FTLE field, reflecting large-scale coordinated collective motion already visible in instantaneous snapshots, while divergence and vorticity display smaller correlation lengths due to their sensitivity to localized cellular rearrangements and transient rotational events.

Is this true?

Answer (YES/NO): NO